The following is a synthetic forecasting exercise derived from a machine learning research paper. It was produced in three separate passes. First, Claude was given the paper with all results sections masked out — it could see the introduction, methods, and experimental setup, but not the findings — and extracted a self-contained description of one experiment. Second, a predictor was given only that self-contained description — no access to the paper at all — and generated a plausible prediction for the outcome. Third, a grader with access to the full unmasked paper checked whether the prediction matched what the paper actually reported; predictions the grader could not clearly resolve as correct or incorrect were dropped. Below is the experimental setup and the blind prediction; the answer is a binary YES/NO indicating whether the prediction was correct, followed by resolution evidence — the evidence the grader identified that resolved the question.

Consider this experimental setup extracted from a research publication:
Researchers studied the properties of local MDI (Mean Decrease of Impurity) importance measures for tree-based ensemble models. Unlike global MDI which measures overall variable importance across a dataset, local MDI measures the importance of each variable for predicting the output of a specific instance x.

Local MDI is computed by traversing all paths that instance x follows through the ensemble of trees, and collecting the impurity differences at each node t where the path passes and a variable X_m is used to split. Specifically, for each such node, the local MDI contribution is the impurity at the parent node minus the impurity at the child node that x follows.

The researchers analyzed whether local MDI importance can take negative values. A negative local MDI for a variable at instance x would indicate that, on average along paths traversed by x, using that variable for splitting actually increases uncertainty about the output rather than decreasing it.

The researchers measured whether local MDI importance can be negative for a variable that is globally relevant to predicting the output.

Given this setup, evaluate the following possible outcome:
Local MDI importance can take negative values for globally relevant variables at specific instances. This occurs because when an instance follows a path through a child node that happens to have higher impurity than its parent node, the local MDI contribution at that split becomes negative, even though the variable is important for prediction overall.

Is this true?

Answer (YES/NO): YES